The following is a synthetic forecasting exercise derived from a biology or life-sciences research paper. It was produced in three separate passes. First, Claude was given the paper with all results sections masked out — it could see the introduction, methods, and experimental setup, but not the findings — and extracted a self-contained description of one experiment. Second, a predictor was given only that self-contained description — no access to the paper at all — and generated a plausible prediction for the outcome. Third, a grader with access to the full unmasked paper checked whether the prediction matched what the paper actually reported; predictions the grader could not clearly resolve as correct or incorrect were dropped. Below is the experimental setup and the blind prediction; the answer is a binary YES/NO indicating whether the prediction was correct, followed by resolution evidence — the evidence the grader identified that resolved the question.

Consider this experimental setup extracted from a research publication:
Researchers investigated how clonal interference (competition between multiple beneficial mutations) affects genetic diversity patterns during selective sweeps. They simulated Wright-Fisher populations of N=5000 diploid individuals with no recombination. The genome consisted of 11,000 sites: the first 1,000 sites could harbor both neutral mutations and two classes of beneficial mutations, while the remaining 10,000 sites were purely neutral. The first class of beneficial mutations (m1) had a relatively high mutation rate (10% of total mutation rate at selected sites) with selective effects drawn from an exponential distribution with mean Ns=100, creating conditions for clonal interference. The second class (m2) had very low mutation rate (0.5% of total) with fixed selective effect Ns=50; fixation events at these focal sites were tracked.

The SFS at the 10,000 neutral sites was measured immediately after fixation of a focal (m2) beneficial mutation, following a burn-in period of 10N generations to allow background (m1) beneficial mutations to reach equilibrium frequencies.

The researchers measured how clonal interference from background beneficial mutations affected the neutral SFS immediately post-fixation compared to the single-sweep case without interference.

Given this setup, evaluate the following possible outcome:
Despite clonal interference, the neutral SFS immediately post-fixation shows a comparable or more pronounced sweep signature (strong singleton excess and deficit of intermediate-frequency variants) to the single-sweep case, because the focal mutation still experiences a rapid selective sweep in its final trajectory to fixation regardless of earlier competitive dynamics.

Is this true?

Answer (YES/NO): NO